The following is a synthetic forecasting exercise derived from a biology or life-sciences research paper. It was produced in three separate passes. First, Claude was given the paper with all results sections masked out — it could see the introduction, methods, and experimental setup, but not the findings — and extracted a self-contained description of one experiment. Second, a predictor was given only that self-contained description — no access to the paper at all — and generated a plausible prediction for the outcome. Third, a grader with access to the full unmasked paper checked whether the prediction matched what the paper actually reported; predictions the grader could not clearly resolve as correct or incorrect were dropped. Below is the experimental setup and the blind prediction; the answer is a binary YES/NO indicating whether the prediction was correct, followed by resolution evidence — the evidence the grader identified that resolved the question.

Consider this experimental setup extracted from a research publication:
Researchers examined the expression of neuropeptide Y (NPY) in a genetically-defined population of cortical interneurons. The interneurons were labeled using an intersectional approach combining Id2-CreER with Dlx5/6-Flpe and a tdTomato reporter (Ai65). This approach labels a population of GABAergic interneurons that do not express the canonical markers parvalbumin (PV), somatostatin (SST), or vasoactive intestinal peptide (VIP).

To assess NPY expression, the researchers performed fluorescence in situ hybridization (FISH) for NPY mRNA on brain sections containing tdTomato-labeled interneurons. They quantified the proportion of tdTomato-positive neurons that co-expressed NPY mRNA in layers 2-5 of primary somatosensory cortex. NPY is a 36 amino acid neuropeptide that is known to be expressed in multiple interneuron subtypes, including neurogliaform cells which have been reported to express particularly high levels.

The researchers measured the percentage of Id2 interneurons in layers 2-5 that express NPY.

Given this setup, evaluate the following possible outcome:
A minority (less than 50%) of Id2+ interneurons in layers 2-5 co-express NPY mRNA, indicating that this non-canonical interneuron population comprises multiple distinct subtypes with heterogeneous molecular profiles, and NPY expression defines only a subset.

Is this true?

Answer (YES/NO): NO